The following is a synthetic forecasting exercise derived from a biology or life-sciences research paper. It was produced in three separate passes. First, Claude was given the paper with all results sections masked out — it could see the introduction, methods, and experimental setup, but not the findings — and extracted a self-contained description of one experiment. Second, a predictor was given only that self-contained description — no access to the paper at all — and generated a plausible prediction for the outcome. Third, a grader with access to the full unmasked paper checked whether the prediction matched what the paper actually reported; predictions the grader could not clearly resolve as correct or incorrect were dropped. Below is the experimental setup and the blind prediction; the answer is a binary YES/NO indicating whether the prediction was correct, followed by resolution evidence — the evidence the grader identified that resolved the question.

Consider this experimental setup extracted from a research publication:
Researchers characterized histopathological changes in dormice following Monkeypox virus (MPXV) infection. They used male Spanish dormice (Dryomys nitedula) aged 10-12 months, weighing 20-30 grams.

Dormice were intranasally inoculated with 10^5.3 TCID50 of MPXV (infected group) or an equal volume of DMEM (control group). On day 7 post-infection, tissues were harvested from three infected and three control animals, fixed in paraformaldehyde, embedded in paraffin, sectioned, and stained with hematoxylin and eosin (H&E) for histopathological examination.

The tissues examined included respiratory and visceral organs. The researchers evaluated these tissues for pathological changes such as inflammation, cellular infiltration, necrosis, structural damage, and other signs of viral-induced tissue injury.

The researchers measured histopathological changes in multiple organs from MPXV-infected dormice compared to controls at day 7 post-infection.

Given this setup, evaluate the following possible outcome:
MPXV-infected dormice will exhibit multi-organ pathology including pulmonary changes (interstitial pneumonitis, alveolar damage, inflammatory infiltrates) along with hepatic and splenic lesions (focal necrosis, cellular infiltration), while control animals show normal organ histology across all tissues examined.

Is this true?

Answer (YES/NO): NO